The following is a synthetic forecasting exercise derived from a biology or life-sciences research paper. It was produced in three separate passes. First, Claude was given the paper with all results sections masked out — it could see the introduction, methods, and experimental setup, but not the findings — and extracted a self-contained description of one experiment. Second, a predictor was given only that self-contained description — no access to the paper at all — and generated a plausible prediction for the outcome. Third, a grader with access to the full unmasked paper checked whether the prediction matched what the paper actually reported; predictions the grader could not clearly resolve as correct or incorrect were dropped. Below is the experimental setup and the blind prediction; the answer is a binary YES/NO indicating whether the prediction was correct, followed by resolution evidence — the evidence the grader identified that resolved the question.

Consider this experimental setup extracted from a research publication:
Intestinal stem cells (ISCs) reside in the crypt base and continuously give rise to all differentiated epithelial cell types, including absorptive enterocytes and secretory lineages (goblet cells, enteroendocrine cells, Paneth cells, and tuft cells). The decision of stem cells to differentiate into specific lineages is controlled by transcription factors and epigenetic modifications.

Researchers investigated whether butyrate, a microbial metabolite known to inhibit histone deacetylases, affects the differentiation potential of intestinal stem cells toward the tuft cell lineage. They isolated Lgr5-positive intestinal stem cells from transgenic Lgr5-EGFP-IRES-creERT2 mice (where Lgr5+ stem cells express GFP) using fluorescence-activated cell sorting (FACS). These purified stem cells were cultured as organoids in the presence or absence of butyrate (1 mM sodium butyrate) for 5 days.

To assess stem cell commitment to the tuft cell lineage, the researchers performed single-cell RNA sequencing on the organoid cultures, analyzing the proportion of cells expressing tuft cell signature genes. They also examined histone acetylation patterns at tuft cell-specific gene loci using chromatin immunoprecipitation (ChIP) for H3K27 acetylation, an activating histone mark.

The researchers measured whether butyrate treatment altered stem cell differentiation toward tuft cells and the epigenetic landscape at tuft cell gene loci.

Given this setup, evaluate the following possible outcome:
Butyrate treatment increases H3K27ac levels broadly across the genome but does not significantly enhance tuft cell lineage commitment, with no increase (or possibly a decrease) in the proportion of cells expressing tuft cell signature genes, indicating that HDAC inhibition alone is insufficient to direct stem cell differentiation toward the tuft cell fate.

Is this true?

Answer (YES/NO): NO